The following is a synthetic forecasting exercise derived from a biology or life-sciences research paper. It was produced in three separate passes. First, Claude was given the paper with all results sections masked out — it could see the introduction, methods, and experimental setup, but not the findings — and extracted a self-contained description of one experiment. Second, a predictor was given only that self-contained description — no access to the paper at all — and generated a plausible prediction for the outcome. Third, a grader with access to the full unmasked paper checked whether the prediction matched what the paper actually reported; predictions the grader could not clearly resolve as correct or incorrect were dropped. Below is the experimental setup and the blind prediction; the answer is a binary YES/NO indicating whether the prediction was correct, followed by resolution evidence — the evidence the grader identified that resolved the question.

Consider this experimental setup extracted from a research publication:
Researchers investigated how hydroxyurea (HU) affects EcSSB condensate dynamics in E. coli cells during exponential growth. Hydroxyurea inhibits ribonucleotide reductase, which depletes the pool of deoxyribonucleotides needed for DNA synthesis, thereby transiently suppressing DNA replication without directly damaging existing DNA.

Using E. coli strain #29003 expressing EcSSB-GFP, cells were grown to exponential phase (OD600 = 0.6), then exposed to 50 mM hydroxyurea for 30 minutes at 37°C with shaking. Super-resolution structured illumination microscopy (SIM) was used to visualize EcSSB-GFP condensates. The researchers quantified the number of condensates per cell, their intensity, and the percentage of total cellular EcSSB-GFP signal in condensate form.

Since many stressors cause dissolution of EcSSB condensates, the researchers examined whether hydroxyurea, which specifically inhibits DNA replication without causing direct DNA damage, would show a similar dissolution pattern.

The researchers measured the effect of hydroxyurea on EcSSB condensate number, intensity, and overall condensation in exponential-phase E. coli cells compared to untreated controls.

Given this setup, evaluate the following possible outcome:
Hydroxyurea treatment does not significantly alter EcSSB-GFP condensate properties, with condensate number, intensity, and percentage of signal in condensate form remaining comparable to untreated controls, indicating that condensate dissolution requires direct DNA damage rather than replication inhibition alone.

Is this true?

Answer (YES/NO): YES